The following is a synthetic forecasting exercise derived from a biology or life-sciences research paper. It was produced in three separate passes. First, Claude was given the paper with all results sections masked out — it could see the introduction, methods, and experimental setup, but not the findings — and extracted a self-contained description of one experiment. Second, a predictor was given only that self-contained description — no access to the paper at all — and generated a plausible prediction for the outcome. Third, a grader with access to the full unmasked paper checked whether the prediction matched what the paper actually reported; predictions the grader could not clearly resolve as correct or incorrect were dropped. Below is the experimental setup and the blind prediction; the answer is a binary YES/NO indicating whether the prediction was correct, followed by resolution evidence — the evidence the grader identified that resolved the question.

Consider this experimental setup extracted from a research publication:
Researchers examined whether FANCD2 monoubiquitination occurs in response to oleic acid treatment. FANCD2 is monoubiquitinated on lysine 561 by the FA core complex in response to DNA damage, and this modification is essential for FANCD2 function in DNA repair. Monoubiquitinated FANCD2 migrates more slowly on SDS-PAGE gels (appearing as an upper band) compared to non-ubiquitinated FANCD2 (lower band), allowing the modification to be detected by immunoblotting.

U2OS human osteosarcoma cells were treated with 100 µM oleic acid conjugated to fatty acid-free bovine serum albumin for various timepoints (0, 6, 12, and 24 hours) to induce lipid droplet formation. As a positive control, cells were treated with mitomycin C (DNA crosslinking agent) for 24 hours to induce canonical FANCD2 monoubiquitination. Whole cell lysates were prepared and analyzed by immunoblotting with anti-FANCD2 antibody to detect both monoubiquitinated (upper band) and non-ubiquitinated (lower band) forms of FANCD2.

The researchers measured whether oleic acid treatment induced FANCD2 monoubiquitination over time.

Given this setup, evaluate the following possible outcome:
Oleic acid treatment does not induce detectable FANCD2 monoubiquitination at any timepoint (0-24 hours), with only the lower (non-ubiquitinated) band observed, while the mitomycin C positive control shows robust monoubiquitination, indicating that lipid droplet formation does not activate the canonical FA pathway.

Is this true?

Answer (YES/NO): YES